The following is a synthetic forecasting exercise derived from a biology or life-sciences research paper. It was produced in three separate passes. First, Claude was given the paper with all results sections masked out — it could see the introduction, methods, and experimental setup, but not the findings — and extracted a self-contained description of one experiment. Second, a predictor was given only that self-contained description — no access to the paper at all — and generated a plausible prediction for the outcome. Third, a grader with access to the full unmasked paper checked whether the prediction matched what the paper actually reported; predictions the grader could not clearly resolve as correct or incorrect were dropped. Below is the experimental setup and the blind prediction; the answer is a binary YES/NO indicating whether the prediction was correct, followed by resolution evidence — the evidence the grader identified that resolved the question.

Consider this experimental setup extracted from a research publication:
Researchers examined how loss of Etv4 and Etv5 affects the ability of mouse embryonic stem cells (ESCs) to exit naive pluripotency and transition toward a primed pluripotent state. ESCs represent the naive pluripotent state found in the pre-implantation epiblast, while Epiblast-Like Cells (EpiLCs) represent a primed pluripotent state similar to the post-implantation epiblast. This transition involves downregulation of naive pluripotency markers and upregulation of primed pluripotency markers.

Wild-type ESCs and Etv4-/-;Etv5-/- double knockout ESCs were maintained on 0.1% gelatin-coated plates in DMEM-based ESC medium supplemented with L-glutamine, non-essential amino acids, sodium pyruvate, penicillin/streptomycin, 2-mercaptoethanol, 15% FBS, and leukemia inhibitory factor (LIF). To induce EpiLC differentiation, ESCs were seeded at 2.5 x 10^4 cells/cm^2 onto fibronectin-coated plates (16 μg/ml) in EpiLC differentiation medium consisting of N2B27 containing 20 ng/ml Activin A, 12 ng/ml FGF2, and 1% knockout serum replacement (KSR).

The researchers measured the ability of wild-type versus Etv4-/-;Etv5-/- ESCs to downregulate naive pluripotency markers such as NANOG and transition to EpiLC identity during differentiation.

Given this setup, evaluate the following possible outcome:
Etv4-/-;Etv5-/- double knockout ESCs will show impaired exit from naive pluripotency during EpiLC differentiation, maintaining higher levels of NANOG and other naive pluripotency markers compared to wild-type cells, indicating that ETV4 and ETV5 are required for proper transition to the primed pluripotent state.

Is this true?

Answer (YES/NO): NO